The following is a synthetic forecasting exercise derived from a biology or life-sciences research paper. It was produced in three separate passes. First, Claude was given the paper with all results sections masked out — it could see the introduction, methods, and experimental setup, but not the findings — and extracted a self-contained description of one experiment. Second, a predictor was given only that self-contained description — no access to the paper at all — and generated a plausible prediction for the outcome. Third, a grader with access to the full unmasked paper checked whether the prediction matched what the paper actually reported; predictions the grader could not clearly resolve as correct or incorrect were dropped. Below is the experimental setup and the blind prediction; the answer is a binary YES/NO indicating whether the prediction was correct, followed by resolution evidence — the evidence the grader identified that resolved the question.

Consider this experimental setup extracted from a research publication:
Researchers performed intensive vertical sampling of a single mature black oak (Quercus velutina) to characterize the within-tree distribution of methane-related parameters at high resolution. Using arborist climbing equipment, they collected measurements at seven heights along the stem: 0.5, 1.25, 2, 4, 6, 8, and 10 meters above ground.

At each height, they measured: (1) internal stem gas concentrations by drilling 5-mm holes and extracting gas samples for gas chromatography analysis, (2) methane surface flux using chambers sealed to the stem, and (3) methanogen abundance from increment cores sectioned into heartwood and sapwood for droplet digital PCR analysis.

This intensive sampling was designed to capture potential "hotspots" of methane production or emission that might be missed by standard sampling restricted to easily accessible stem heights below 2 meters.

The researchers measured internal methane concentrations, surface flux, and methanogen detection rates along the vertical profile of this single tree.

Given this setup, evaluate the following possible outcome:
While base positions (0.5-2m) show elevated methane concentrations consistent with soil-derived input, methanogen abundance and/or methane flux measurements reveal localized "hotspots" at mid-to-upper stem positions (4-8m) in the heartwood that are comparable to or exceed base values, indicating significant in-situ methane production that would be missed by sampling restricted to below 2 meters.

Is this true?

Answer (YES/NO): YES